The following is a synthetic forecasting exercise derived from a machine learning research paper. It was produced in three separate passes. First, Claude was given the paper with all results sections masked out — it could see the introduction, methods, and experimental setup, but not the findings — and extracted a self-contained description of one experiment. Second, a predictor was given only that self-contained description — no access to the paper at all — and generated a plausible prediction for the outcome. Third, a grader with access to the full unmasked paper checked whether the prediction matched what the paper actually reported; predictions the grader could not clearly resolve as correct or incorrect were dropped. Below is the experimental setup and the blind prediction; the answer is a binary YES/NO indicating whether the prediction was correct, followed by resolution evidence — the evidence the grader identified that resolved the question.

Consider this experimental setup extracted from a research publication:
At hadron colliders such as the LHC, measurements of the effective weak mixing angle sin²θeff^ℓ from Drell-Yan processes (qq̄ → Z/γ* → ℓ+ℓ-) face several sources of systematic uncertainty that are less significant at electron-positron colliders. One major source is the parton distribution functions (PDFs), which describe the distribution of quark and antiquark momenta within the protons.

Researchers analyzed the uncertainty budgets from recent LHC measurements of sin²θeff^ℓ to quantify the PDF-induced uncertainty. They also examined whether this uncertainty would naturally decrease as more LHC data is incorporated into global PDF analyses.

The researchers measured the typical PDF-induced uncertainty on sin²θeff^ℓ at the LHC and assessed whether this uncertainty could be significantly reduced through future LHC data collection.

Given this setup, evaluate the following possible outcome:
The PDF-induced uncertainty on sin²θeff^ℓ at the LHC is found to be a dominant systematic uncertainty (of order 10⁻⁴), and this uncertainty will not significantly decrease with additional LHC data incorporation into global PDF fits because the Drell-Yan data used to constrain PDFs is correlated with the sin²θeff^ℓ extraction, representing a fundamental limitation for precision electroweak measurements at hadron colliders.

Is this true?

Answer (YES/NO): YES